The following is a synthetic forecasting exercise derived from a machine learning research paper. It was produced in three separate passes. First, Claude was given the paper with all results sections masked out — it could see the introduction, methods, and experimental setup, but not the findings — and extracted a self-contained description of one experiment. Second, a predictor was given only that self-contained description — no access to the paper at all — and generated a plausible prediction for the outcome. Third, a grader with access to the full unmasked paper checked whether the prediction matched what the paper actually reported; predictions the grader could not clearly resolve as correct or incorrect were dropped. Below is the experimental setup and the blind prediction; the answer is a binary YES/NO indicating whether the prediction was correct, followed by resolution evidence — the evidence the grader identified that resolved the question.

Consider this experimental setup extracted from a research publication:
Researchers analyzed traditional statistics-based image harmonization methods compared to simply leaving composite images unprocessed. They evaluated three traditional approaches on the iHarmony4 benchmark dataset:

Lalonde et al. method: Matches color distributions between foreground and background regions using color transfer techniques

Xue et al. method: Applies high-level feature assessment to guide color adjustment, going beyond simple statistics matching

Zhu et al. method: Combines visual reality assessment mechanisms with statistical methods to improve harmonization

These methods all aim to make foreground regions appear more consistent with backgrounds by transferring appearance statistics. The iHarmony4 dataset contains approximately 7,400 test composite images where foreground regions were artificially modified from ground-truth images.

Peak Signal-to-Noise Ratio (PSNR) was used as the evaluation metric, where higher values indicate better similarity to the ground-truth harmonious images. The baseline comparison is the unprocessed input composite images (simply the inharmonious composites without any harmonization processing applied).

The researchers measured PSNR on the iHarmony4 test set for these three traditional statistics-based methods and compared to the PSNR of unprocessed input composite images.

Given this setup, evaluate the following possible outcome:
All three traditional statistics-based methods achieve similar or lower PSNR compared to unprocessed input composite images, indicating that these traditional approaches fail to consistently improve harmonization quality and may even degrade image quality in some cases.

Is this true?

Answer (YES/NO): YES